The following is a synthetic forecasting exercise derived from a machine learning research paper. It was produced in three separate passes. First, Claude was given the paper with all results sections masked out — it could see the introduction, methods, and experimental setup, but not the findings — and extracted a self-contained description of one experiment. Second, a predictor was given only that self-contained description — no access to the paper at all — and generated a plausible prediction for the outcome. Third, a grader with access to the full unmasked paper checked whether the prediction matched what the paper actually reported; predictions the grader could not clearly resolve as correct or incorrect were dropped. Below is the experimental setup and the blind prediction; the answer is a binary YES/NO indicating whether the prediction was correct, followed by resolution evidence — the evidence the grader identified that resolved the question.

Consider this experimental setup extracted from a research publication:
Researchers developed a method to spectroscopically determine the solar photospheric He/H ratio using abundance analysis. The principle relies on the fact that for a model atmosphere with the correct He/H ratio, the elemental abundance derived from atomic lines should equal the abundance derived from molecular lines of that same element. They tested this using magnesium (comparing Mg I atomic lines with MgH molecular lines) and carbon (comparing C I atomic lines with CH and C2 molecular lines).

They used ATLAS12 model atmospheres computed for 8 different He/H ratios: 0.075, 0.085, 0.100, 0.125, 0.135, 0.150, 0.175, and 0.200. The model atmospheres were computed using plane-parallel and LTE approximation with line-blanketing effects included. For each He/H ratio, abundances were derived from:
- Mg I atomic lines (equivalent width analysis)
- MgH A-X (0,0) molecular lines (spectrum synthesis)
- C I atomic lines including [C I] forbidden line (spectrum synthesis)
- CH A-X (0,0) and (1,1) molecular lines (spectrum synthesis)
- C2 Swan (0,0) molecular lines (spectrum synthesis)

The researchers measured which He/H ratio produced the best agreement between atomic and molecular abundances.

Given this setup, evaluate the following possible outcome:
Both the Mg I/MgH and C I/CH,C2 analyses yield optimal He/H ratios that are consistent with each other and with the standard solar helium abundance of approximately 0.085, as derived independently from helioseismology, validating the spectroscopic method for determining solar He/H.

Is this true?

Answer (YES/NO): NO